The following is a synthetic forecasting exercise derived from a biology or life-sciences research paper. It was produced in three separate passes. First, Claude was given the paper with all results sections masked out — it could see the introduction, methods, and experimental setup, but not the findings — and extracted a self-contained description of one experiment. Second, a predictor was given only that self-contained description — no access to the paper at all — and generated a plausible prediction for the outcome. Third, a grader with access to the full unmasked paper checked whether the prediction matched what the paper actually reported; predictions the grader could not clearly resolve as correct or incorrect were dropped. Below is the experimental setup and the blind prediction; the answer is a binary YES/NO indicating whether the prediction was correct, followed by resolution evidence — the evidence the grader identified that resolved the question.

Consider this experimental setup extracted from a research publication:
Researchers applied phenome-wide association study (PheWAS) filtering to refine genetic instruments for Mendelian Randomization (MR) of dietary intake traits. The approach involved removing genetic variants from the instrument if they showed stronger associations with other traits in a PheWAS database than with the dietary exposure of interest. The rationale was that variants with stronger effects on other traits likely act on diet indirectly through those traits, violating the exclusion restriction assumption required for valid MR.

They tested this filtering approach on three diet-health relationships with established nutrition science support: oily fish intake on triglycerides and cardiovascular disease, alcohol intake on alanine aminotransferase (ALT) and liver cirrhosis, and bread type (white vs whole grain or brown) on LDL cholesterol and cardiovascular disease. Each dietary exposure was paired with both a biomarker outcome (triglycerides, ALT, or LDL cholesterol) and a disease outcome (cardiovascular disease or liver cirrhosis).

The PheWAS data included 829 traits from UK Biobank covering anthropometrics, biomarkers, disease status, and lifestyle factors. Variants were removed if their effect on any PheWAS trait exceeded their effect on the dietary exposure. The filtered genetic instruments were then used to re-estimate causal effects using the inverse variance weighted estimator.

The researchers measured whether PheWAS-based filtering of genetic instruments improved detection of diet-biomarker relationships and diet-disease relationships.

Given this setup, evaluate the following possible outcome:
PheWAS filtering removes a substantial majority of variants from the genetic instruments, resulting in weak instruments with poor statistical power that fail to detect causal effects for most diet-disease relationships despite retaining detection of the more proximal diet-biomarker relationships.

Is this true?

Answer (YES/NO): NO